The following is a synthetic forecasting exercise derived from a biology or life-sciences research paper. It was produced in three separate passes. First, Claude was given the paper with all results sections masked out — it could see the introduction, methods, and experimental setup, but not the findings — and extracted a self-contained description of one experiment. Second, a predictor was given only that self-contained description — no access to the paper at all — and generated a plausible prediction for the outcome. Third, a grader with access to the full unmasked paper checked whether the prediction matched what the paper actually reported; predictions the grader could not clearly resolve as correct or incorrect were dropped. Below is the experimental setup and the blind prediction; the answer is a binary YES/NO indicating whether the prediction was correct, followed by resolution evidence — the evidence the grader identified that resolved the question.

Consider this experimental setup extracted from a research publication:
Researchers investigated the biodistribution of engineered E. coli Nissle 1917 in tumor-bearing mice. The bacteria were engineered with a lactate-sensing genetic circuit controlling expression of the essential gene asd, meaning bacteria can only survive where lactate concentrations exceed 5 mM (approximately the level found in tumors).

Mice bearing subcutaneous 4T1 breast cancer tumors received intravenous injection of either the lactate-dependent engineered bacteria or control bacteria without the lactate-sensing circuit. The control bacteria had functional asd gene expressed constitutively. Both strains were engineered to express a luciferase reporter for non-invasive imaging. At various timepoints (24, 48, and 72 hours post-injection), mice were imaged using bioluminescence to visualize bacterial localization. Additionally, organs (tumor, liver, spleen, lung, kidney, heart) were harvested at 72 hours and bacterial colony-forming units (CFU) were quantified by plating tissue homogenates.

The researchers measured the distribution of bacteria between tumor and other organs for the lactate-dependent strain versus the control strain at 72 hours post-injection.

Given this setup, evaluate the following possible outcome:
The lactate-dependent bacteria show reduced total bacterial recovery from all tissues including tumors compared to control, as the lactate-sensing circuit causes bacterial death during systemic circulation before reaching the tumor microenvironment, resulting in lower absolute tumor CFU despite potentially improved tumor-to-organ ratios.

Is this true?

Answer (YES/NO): NO